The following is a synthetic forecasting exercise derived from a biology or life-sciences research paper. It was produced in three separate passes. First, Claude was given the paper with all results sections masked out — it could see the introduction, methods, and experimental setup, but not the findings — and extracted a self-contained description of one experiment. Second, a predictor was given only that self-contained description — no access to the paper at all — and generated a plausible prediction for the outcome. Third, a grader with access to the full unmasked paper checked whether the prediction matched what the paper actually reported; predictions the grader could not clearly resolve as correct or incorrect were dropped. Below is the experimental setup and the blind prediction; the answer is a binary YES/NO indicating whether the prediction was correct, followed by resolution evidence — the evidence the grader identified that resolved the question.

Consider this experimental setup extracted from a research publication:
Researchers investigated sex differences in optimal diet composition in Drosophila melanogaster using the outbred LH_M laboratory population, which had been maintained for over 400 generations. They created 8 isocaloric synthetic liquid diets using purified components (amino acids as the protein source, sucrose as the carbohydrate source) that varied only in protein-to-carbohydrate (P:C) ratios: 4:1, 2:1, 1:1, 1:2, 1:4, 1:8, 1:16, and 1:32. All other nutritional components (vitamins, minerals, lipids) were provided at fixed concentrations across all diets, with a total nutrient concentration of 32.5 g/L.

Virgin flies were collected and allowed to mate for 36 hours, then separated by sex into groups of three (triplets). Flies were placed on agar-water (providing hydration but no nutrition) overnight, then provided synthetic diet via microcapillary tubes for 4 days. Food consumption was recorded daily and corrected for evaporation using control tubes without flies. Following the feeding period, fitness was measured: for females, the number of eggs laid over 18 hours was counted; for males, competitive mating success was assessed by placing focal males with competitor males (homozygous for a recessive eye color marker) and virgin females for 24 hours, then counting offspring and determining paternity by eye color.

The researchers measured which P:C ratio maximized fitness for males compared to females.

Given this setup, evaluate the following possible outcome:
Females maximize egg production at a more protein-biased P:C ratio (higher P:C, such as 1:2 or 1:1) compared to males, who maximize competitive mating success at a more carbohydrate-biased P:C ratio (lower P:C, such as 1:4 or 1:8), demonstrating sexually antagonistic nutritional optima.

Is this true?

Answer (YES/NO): YES